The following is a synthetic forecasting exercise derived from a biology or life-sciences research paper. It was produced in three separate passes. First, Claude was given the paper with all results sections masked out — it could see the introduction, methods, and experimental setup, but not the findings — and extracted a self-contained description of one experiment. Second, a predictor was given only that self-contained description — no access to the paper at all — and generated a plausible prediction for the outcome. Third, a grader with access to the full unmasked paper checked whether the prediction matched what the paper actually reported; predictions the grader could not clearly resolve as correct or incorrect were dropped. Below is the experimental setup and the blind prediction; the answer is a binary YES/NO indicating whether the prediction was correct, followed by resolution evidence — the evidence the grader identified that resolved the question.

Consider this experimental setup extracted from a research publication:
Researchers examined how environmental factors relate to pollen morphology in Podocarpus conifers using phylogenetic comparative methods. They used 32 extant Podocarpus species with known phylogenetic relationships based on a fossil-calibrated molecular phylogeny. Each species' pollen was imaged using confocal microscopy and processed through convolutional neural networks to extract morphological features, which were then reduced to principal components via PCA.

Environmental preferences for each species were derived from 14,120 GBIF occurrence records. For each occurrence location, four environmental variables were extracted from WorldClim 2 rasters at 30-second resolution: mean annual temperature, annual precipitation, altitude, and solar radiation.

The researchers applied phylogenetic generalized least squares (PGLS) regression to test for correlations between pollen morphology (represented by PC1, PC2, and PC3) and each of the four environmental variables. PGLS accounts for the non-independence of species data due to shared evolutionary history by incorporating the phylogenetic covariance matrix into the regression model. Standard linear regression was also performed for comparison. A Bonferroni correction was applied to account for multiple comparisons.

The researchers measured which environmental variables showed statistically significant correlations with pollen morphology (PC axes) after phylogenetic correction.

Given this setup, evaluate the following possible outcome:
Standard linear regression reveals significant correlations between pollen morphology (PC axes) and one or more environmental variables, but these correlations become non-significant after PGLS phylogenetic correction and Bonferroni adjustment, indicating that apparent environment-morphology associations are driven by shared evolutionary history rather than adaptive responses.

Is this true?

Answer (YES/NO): NO